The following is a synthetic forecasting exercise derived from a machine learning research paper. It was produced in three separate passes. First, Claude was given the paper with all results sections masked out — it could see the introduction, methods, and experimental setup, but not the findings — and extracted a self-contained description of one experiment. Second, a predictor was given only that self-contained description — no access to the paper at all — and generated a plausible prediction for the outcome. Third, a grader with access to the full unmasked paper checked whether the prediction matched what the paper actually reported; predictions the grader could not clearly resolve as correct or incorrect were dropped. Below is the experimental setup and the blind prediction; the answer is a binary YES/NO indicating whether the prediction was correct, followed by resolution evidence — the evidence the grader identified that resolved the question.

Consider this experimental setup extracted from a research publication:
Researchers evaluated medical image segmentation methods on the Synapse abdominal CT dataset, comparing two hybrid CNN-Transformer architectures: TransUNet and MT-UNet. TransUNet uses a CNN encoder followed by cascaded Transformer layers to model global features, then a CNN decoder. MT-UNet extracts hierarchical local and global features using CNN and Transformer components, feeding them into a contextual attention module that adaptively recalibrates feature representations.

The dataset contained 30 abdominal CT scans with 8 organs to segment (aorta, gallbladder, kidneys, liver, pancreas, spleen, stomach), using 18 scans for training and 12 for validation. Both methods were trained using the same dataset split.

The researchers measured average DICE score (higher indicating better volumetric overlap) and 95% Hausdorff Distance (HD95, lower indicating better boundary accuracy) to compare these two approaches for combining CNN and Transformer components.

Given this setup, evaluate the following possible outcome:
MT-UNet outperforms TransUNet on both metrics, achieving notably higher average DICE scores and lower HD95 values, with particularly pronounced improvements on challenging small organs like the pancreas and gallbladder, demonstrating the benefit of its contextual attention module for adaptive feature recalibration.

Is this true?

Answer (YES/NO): NO